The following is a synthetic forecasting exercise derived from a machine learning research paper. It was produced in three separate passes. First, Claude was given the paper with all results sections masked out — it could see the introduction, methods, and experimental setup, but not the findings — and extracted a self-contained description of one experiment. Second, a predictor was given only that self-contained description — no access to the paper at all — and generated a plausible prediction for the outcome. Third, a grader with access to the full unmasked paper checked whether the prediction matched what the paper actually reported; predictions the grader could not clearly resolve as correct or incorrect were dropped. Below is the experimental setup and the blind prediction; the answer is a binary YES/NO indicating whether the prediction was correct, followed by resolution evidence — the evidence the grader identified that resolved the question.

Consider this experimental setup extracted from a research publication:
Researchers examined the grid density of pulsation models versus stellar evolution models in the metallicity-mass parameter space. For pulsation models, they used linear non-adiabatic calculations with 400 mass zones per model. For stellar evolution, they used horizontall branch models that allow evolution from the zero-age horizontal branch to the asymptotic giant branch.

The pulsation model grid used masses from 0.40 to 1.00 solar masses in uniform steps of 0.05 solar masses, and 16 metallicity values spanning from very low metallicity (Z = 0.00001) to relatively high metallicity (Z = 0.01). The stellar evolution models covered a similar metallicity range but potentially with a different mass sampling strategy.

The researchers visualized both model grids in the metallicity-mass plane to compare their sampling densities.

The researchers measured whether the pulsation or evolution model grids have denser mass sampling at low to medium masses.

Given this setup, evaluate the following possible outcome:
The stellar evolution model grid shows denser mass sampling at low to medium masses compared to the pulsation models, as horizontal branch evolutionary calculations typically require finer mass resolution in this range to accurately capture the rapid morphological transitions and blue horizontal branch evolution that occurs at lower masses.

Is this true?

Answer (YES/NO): YES